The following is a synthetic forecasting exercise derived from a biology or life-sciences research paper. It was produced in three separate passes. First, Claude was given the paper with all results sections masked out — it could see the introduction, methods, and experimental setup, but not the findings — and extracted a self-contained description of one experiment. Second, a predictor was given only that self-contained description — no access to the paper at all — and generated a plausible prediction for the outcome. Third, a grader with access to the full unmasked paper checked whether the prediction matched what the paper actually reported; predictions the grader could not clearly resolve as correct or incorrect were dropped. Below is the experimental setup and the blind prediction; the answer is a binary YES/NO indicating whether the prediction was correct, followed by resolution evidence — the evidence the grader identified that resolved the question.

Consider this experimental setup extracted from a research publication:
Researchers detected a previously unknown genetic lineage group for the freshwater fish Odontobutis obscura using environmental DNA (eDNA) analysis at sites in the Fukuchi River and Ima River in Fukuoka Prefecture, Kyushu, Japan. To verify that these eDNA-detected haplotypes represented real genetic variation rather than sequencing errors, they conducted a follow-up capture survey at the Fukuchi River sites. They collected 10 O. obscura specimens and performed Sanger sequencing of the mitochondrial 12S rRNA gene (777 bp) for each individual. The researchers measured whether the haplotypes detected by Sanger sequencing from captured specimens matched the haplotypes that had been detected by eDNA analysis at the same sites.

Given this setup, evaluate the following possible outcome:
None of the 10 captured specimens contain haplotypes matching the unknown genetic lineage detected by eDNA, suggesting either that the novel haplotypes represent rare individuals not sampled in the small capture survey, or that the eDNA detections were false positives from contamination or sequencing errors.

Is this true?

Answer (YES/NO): NO